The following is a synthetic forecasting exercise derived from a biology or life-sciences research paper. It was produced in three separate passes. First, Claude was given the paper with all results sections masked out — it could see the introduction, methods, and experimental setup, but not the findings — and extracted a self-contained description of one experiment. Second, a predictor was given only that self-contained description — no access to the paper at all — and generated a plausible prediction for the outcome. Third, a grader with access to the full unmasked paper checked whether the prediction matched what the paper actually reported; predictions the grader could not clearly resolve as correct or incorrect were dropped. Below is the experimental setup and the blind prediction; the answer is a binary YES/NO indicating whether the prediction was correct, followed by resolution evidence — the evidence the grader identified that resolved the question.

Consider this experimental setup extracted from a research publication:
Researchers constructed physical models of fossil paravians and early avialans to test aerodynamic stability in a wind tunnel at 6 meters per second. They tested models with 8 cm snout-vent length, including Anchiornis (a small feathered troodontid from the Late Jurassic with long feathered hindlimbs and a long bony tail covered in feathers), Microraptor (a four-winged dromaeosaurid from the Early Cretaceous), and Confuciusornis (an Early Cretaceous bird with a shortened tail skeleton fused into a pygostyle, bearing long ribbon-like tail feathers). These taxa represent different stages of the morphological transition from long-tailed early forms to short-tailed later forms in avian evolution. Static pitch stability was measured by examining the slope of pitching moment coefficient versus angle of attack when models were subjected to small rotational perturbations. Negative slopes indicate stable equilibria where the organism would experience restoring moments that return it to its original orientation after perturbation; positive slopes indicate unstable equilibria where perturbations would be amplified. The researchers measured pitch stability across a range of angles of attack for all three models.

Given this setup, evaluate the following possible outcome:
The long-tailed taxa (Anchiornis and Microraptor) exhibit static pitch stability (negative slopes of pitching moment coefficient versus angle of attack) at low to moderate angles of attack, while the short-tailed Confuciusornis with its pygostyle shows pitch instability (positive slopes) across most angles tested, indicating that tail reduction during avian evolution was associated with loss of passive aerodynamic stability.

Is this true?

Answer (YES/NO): NO